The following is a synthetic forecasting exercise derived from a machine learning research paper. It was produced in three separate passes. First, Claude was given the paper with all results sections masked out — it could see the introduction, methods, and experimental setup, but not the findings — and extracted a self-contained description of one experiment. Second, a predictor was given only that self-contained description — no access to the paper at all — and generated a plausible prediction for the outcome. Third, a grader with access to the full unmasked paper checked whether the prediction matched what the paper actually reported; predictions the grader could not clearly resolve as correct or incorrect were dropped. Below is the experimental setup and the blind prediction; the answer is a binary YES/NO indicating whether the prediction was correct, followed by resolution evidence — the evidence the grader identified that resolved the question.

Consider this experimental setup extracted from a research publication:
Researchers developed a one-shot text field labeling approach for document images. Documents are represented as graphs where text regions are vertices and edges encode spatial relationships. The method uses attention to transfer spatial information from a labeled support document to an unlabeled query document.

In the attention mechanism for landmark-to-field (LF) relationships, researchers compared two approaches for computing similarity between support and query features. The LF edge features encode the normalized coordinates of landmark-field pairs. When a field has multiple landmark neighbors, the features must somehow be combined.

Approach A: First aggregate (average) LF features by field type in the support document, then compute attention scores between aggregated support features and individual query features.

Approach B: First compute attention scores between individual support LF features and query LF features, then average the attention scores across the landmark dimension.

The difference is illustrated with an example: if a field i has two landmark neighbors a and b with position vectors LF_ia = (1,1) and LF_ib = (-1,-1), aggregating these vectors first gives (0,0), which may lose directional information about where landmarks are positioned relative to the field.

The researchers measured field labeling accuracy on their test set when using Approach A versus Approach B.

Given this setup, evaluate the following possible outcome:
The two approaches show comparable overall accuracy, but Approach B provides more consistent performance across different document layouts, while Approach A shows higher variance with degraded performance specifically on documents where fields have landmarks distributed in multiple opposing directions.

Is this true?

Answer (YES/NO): NO